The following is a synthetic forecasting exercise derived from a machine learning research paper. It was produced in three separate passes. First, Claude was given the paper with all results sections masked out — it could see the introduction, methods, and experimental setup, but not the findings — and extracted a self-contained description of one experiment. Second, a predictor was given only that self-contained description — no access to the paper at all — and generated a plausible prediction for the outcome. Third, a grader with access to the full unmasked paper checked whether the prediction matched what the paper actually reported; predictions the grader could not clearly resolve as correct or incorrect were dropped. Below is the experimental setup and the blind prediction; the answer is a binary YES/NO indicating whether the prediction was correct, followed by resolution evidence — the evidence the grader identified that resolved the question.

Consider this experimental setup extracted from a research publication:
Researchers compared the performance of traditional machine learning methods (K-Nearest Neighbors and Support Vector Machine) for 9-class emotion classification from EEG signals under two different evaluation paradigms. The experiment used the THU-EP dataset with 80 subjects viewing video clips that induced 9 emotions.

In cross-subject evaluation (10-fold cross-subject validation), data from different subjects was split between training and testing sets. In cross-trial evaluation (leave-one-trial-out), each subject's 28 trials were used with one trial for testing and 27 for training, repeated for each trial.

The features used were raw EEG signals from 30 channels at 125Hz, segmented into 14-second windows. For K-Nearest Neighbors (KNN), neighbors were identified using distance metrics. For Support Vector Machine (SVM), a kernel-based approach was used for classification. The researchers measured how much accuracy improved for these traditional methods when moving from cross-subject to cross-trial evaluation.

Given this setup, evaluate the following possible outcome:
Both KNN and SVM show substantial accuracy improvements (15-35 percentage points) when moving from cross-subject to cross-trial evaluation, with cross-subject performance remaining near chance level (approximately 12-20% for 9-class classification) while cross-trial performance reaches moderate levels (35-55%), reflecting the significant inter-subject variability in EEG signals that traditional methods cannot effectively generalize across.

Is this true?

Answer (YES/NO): NO